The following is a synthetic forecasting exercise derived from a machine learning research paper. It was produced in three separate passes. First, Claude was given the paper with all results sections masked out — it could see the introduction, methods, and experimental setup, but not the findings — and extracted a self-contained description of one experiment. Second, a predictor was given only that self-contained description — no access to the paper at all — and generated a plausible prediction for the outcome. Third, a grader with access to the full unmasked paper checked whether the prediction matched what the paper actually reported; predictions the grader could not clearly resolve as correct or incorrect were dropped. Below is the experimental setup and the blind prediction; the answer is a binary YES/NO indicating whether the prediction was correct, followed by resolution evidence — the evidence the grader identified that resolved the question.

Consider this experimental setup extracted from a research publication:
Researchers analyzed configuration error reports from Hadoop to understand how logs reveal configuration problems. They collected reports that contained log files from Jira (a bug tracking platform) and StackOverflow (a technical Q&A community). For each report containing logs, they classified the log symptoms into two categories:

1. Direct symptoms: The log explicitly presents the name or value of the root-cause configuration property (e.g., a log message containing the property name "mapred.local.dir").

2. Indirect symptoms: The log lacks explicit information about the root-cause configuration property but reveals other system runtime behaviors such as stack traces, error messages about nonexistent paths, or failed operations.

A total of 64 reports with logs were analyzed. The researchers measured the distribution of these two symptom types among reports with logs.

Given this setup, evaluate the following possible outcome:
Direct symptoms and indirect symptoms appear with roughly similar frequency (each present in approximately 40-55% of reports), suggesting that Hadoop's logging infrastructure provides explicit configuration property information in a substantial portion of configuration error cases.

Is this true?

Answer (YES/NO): NO